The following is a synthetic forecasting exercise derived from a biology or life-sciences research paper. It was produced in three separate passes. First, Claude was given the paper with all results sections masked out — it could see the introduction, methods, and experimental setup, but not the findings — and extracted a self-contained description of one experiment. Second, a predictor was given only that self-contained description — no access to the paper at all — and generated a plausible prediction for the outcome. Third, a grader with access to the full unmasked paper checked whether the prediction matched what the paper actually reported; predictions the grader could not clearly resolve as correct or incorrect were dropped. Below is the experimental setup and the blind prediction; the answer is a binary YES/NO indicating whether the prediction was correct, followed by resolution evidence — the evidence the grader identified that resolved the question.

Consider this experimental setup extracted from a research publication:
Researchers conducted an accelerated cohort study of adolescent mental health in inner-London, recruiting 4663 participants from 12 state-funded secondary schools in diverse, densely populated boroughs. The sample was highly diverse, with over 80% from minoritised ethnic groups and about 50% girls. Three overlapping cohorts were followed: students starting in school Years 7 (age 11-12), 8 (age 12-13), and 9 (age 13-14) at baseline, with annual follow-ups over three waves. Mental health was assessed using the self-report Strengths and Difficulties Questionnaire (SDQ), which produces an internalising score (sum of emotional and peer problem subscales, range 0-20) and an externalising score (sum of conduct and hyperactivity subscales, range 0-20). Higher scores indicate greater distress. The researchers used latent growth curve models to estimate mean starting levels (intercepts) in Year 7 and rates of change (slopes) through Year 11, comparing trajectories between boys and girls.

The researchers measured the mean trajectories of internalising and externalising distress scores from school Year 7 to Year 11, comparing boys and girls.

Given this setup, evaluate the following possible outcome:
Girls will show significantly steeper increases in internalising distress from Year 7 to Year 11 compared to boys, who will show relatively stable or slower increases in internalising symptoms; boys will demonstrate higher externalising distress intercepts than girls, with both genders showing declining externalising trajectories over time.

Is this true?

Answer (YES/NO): NO